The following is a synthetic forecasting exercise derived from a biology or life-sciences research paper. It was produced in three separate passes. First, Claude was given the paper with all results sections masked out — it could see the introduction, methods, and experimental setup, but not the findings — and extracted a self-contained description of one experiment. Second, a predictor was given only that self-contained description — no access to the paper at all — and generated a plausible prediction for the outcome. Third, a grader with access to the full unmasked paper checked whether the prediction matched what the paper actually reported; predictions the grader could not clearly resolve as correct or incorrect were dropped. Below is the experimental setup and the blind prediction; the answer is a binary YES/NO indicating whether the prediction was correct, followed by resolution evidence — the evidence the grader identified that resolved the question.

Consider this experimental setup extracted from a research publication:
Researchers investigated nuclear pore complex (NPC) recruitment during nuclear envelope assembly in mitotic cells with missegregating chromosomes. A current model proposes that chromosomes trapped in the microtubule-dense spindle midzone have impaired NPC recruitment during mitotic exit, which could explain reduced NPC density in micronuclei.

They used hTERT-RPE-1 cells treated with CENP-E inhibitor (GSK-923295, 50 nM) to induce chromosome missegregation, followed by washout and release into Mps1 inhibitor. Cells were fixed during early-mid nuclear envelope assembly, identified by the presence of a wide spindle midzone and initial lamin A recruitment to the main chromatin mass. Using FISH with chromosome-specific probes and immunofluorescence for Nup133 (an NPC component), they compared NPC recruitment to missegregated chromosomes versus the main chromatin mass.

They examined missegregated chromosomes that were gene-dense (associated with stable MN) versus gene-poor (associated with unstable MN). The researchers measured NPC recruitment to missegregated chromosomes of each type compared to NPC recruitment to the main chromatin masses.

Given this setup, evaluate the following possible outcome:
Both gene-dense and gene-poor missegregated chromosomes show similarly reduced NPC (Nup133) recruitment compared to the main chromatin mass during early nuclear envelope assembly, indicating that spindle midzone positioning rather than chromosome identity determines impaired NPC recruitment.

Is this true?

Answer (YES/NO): YES